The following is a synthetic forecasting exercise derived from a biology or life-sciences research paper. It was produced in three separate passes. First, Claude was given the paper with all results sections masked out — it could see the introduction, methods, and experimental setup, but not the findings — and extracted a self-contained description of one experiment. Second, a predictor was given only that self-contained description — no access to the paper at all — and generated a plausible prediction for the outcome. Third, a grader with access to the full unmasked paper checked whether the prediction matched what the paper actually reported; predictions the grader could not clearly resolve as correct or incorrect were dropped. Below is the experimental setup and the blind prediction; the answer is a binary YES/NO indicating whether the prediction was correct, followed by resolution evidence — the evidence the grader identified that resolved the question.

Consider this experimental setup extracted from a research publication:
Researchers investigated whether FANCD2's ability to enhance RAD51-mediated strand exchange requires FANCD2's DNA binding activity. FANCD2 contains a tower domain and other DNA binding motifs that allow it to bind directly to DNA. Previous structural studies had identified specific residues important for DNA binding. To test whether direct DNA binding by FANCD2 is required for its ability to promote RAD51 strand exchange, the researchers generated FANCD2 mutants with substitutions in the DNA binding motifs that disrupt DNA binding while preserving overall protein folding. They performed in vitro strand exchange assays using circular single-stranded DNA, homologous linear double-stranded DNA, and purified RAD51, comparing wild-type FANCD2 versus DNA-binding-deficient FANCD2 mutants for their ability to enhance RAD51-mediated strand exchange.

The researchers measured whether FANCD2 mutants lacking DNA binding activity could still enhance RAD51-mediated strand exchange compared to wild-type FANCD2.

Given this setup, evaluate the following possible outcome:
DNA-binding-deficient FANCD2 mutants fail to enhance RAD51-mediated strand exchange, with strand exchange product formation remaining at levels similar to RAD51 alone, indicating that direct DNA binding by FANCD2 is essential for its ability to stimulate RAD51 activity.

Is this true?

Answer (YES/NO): NO